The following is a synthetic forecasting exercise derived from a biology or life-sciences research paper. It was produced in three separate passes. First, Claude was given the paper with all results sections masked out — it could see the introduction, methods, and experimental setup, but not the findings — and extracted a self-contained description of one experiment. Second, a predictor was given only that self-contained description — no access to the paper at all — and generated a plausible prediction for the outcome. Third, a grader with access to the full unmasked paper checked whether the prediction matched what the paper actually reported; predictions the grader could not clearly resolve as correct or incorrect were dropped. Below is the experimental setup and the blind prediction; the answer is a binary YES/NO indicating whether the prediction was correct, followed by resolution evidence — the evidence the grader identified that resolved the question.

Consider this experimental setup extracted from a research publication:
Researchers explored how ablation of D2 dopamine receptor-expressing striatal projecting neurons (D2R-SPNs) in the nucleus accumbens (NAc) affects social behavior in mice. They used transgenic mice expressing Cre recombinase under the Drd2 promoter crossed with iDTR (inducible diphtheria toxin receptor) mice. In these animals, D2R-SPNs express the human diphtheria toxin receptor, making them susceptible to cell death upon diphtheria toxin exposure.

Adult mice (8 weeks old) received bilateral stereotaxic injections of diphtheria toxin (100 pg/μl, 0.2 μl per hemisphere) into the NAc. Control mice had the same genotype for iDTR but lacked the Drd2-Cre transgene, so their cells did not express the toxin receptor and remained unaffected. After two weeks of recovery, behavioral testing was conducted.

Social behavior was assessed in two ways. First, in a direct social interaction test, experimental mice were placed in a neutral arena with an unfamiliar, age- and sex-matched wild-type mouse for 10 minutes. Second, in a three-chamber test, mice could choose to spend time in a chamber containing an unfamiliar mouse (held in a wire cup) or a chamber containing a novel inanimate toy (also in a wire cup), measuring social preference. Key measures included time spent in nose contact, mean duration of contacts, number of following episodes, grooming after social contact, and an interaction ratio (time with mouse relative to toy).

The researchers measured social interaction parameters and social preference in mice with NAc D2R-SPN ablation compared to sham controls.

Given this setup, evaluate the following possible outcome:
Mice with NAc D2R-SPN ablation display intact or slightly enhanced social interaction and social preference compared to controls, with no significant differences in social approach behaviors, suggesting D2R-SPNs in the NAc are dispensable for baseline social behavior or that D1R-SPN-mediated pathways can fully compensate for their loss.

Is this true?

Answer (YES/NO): NO